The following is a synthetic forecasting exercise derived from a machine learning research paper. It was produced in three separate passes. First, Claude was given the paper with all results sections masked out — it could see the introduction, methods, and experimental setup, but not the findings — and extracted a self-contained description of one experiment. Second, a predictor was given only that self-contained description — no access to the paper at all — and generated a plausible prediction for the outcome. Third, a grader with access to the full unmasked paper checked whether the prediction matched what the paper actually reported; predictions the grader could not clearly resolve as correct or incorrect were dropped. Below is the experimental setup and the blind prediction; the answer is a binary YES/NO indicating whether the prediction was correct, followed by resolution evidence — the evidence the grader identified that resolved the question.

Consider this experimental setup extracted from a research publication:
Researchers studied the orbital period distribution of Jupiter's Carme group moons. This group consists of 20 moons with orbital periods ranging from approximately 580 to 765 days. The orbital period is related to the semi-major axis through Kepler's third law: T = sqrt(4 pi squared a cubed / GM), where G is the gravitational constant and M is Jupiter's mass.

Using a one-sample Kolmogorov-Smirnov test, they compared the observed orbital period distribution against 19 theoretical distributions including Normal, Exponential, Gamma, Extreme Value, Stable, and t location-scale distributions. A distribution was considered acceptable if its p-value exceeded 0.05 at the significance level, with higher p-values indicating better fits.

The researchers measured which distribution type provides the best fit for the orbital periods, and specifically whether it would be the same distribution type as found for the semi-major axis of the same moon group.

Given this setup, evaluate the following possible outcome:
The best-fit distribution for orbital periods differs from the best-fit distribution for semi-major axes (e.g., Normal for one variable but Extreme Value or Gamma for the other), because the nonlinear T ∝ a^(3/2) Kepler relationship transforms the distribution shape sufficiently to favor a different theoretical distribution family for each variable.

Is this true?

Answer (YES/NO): NO